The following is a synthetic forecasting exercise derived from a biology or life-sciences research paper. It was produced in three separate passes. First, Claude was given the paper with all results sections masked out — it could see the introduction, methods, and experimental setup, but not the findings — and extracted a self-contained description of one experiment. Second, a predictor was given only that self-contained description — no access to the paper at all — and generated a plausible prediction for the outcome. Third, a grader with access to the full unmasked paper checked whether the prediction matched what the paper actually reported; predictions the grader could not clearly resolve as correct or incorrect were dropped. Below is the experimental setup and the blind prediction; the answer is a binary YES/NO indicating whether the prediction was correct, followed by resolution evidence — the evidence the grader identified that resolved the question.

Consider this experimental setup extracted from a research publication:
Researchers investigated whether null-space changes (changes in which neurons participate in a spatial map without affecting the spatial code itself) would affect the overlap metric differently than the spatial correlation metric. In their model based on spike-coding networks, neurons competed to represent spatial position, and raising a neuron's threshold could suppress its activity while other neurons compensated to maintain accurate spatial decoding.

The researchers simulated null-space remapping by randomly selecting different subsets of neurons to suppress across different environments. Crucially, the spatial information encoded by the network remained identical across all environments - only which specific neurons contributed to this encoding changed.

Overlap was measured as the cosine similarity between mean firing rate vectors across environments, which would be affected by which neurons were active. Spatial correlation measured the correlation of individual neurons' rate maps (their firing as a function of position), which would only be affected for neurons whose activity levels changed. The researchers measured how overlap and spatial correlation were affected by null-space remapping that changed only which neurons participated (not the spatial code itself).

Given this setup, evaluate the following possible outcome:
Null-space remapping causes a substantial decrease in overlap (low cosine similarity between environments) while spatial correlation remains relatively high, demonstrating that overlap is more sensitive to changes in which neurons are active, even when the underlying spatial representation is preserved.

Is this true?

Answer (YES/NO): NO